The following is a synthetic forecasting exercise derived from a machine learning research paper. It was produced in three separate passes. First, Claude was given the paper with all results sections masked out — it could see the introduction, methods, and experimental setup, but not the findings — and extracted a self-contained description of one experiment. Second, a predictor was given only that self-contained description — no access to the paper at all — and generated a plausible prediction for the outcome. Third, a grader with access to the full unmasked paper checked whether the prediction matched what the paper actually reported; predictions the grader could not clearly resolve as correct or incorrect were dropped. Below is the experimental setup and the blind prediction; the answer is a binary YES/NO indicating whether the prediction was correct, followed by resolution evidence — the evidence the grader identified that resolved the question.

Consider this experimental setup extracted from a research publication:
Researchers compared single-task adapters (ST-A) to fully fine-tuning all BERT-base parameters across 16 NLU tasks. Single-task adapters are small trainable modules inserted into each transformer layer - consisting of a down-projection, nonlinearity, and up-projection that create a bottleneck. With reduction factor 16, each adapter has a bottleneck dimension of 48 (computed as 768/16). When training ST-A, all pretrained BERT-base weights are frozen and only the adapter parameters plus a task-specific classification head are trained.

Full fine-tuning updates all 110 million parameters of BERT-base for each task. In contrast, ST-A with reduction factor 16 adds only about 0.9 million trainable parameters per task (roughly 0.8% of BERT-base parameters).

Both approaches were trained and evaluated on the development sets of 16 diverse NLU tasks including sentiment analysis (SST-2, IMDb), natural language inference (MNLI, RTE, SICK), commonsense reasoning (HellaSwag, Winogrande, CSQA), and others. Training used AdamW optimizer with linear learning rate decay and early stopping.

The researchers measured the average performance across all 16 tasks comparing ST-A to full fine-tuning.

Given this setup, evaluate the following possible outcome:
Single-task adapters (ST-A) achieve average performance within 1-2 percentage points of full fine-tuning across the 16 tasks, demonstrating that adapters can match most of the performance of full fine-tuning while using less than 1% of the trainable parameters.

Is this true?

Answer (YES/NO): NO